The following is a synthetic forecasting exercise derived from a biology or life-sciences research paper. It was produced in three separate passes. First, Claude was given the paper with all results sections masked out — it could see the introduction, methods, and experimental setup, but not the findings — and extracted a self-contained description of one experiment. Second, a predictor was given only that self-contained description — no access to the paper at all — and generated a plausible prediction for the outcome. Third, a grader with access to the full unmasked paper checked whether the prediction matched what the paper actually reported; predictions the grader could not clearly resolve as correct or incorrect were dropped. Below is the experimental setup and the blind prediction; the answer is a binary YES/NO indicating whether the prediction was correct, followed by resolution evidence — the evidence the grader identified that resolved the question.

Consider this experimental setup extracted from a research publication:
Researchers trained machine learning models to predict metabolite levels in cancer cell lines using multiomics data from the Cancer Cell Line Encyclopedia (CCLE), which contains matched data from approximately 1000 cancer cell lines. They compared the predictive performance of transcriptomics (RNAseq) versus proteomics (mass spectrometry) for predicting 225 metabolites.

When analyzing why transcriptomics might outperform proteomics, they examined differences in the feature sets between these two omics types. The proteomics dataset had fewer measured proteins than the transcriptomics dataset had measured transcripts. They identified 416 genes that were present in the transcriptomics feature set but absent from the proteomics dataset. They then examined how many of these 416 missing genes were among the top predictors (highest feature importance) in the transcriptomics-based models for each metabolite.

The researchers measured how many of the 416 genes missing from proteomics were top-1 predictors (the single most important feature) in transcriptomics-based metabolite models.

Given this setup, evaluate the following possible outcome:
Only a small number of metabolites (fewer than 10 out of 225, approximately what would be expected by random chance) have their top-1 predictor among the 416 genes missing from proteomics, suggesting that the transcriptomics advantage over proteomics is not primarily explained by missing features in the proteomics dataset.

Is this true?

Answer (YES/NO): NO